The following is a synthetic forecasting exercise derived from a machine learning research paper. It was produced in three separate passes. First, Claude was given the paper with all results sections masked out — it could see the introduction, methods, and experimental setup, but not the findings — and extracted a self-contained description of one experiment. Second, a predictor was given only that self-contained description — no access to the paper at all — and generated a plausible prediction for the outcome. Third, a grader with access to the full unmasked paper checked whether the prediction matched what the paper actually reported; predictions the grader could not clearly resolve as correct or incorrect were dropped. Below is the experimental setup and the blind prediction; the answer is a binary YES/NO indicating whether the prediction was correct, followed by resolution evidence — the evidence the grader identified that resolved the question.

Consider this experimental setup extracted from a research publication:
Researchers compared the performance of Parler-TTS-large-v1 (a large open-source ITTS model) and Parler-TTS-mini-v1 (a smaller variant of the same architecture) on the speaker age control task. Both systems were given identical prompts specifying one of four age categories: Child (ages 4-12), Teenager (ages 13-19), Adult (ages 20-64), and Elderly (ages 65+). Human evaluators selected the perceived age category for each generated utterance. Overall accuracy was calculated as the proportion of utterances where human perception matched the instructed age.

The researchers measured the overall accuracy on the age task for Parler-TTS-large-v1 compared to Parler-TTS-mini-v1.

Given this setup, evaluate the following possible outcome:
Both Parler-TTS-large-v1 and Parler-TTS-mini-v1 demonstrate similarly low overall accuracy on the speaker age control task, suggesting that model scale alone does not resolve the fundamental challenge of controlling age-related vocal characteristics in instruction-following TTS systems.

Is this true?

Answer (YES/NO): NO